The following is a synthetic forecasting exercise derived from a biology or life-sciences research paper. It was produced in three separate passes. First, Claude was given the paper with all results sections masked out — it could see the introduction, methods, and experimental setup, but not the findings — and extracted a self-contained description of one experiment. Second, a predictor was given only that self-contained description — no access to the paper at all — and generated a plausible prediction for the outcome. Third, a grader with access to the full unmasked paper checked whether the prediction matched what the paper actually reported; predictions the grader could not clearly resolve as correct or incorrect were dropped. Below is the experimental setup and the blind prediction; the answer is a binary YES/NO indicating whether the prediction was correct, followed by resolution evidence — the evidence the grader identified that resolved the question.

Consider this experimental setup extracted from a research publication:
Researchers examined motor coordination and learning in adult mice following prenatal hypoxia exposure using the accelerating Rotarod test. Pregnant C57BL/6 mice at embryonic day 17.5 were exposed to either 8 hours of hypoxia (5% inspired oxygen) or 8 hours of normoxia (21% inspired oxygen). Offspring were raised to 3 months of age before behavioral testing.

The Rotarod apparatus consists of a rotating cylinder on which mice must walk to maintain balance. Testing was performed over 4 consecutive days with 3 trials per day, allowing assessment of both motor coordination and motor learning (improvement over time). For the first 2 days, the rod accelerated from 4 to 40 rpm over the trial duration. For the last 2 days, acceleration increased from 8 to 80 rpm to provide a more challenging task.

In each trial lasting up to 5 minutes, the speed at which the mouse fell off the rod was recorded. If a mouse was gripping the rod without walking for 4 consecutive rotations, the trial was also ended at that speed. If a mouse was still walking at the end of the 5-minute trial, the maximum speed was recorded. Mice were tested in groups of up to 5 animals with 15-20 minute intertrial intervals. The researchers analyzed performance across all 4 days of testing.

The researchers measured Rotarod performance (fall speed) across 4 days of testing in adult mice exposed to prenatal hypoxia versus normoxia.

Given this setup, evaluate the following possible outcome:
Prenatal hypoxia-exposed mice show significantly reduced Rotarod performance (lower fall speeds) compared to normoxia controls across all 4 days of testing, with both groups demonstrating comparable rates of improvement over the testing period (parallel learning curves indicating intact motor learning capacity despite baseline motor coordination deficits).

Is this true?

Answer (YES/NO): NO